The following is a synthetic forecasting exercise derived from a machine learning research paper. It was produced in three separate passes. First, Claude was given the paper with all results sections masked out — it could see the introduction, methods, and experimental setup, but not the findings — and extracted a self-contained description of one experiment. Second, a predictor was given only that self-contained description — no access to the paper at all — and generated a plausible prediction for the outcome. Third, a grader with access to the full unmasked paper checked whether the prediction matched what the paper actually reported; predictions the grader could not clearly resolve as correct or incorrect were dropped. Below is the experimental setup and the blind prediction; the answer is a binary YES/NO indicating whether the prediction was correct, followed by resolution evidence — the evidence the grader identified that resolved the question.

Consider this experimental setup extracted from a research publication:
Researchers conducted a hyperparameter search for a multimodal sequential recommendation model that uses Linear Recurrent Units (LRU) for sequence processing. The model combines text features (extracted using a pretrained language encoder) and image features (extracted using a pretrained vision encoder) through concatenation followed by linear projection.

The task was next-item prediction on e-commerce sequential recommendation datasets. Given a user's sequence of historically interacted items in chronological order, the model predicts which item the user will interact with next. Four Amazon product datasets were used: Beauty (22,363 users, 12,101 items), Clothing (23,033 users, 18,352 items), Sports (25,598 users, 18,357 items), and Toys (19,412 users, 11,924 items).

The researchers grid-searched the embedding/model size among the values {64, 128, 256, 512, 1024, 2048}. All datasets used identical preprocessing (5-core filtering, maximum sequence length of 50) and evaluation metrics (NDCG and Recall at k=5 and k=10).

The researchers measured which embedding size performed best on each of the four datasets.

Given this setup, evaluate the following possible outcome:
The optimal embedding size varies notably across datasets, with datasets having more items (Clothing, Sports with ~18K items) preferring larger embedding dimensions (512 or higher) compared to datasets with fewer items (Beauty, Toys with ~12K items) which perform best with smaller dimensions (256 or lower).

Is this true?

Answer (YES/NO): NO